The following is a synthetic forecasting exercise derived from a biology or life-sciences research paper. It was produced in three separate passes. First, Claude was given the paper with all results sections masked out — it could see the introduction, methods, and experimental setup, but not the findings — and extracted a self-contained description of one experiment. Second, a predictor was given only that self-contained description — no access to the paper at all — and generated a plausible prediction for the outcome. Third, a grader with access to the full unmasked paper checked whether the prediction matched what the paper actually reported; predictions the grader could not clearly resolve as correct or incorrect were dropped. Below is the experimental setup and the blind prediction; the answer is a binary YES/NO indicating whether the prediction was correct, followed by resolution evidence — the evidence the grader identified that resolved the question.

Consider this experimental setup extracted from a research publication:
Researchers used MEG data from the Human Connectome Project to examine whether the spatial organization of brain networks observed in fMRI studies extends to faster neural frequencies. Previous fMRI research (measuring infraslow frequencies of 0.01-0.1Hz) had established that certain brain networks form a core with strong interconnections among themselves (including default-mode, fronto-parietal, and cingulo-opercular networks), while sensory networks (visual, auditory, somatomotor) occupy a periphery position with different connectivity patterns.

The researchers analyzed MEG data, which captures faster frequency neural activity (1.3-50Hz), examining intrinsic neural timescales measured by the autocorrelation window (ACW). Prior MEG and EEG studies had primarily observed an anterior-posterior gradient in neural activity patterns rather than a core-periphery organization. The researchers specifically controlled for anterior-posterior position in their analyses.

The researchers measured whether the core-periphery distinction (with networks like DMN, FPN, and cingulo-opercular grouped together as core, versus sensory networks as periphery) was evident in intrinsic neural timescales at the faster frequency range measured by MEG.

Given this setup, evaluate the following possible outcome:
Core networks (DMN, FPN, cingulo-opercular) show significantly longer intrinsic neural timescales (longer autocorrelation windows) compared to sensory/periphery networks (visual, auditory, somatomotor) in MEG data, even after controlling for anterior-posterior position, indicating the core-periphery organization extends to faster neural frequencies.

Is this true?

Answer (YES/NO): YES